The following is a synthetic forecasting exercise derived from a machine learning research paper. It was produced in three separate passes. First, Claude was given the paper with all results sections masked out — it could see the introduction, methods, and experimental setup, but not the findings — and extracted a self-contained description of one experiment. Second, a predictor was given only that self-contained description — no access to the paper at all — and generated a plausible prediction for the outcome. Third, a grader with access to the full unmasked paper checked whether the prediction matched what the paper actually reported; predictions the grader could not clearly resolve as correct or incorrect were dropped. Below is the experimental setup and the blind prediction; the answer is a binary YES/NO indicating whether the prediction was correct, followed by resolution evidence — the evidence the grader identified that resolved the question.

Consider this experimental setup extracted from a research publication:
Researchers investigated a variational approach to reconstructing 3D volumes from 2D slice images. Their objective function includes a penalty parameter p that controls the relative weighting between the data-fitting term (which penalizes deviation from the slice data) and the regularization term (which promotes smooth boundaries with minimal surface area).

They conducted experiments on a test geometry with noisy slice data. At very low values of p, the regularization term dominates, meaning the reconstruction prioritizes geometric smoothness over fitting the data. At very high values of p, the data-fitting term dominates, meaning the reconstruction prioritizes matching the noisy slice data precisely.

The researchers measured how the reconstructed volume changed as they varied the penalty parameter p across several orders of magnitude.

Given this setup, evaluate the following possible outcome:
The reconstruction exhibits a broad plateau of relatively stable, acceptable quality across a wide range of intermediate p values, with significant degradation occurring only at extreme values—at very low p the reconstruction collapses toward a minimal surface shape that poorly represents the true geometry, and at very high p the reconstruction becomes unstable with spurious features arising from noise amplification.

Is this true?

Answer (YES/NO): NO